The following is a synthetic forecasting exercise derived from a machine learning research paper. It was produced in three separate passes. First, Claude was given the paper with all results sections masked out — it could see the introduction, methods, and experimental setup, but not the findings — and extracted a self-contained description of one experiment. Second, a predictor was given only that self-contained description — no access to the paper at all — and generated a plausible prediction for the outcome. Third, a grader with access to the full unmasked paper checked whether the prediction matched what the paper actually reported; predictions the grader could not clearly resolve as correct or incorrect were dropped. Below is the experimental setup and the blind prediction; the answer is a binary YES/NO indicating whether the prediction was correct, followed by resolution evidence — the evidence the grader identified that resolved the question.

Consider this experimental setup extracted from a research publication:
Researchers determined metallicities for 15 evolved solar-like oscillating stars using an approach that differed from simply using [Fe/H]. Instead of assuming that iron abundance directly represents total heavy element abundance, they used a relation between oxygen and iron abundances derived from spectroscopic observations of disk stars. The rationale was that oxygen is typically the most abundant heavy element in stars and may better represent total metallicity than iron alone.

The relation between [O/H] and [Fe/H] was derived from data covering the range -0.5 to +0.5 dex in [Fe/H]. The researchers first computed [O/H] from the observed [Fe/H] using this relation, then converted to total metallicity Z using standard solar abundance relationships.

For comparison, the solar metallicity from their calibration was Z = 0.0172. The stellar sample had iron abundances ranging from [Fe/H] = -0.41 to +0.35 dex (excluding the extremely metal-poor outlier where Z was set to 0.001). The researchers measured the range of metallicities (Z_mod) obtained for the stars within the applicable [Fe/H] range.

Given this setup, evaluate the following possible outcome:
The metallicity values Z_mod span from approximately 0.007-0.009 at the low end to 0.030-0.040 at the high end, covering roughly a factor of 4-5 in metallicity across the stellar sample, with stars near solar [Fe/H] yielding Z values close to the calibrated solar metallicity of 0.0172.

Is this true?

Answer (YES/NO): NO